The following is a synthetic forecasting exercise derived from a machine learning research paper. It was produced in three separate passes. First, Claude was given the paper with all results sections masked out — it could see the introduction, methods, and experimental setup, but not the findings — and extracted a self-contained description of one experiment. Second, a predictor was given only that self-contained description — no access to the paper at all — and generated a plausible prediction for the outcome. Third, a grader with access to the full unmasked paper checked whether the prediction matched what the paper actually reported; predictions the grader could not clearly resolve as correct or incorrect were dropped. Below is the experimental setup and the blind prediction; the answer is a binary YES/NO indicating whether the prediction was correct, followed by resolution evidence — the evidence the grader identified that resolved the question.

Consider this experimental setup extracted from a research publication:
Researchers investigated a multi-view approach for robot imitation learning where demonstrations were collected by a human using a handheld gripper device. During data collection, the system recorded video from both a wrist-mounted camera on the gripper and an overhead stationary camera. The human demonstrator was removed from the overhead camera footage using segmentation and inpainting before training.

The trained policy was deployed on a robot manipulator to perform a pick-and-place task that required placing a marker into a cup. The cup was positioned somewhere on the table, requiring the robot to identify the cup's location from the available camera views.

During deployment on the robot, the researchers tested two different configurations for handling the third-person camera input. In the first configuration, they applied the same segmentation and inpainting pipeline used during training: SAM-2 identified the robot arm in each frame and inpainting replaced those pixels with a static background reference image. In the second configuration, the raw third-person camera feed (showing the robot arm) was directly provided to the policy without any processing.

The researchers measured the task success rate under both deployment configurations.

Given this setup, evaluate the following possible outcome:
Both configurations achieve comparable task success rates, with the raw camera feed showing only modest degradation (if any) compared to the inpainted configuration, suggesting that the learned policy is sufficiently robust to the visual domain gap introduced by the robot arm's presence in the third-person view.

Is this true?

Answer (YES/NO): YES